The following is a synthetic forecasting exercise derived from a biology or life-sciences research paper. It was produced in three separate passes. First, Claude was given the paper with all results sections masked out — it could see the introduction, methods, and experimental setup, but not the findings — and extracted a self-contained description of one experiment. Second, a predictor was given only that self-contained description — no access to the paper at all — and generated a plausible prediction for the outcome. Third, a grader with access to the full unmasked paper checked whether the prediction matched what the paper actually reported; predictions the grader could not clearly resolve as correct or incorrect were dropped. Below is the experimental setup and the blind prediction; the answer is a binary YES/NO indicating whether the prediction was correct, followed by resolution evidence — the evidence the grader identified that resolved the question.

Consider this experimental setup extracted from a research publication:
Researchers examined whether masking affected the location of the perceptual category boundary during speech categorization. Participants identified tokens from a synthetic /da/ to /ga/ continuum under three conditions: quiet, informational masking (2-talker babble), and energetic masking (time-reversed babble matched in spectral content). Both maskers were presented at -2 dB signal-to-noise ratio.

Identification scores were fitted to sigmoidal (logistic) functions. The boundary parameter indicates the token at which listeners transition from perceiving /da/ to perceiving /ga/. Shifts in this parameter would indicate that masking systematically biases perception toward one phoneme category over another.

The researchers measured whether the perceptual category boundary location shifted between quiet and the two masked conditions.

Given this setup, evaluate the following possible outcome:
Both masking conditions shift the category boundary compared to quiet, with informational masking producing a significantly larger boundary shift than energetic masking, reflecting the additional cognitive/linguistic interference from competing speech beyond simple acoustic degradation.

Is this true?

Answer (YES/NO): NO